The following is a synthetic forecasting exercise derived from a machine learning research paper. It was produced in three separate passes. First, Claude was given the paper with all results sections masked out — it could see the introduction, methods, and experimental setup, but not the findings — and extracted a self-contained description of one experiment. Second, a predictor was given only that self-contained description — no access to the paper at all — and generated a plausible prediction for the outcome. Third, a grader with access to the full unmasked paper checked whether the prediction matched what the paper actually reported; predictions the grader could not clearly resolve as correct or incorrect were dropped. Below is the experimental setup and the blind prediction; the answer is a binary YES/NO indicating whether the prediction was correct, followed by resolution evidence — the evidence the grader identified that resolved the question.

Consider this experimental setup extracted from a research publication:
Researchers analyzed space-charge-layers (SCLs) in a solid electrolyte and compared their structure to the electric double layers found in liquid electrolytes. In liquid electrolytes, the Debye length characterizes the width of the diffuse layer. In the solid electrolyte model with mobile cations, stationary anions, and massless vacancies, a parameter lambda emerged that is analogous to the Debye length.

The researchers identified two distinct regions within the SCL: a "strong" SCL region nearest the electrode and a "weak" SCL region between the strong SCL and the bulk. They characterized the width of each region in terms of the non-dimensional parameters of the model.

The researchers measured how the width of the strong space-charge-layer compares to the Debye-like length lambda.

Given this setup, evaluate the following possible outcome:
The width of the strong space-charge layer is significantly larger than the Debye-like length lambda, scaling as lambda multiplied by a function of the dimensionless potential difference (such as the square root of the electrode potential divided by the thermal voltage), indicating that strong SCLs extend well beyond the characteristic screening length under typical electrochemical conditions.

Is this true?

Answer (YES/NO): YES